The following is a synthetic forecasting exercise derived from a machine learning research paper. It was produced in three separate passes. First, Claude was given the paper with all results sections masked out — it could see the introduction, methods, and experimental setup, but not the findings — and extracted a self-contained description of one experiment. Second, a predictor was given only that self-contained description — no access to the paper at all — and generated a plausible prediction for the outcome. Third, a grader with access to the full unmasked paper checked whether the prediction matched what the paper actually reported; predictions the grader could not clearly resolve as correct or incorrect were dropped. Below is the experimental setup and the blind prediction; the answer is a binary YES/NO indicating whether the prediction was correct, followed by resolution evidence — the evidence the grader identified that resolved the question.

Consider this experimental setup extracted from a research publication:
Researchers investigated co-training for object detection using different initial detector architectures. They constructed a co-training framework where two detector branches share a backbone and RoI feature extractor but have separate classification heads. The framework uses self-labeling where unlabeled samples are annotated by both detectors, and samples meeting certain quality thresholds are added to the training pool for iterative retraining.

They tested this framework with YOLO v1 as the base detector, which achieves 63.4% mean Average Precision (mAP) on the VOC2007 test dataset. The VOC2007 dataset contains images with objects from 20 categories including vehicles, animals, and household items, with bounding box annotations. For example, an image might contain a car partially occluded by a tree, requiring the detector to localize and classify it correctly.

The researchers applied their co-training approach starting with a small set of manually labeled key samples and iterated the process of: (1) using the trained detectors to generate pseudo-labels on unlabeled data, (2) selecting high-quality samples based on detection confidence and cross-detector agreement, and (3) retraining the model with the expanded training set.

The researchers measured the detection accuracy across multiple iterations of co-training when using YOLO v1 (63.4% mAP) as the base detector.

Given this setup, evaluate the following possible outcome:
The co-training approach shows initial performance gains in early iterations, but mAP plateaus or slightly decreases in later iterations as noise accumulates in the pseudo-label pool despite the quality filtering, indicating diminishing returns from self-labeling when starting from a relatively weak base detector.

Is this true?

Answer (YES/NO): YES